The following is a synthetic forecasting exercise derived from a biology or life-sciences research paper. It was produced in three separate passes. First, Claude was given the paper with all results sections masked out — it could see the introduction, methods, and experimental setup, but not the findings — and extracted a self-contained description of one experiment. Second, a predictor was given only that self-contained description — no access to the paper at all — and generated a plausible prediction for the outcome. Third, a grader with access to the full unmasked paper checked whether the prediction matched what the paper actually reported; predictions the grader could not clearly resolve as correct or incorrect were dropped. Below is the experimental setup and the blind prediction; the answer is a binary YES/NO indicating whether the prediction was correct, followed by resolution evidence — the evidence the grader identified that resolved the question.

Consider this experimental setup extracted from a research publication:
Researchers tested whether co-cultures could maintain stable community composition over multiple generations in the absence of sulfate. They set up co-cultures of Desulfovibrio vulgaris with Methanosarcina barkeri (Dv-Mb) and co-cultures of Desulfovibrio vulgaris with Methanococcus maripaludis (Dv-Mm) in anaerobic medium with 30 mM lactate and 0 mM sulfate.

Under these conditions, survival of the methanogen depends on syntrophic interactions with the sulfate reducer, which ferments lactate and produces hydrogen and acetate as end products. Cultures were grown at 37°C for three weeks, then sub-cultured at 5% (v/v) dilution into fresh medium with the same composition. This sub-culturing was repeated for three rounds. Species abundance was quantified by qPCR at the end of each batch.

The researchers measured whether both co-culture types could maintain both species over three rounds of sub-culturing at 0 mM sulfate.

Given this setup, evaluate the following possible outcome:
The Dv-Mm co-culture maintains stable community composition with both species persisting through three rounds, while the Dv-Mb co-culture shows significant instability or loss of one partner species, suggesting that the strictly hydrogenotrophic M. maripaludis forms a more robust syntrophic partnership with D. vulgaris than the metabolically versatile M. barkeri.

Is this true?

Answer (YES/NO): YES